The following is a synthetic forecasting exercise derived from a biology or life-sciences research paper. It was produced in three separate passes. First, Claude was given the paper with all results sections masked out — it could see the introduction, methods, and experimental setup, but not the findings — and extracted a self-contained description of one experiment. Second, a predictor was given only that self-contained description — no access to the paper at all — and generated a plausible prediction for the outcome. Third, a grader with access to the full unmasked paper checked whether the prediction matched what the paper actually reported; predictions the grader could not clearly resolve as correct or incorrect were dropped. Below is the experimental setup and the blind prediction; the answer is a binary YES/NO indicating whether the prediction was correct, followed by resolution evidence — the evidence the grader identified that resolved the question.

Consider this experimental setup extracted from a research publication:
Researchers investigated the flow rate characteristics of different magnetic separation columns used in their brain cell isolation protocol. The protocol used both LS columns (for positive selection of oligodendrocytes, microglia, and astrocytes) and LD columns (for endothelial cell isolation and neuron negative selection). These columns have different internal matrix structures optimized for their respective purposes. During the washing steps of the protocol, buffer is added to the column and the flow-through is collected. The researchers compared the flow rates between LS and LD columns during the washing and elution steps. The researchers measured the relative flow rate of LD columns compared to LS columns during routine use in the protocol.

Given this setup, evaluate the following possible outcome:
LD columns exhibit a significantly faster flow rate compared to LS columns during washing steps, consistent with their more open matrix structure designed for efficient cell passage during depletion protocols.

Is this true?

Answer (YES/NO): NO